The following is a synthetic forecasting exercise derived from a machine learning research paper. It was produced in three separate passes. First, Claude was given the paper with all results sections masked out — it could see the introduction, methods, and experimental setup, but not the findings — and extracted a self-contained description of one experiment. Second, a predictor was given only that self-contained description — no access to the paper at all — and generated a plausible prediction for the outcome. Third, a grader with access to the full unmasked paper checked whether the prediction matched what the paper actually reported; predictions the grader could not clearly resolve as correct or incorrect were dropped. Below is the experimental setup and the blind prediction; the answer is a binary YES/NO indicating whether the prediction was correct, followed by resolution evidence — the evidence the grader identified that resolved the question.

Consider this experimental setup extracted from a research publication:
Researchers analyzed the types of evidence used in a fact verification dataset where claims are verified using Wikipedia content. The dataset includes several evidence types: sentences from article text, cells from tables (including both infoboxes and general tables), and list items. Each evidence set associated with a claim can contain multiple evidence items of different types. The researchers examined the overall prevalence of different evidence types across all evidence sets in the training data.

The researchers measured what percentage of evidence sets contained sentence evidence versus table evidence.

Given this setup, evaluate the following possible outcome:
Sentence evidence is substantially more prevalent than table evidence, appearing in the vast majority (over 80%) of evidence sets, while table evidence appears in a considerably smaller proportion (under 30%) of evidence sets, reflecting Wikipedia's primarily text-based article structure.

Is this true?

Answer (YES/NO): NO